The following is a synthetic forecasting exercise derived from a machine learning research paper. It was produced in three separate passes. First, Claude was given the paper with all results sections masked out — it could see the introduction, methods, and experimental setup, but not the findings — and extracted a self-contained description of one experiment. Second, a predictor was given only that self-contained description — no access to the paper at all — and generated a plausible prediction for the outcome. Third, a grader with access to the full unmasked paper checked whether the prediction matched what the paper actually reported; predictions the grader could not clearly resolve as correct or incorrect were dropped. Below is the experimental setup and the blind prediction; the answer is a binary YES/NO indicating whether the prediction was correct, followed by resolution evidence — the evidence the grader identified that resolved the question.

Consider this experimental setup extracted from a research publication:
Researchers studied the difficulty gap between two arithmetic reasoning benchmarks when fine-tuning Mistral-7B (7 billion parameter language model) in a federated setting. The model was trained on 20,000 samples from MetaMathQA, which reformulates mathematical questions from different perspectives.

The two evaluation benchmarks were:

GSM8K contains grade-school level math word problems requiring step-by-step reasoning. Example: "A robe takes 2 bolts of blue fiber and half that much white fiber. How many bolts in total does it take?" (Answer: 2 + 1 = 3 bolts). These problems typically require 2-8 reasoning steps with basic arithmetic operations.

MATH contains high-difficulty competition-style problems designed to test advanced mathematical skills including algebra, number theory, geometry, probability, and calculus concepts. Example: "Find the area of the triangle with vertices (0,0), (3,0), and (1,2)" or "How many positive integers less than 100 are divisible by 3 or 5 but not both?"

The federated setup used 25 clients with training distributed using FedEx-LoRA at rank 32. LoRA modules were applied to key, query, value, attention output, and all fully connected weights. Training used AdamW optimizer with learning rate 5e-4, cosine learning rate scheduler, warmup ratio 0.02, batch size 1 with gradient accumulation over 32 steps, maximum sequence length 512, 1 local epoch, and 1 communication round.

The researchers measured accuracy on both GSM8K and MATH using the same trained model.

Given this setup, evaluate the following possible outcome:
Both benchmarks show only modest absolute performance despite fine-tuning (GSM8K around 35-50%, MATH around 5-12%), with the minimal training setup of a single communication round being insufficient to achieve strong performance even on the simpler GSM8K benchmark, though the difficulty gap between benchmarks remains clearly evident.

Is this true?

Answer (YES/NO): NO